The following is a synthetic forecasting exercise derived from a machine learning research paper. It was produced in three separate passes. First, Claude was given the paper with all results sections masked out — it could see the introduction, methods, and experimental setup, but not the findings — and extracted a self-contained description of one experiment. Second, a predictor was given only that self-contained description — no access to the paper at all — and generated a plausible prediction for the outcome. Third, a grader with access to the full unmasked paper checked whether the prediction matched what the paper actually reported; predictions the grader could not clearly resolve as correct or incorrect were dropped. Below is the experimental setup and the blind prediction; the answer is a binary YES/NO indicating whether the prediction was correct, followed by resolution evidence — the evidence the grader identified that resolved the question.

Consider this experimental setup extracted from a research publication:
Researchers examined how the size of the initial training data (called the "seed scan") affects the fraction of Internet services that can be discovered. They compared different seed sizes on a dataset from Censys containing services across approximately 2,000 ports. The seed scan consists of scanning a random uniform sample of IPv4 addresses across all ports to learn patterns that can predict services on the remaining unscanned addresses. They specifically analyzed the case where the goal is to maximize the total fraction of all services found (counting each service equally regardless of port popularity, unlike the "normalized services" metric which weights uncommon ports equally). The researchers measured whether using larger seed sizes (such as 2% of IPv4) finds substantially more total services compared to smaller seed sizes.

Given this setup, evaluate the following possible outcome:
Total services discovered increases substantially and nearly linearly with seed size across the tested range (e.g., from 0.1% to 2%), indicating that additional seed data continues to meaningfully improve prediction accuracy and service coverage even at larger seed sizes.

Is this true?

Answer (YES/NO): NO